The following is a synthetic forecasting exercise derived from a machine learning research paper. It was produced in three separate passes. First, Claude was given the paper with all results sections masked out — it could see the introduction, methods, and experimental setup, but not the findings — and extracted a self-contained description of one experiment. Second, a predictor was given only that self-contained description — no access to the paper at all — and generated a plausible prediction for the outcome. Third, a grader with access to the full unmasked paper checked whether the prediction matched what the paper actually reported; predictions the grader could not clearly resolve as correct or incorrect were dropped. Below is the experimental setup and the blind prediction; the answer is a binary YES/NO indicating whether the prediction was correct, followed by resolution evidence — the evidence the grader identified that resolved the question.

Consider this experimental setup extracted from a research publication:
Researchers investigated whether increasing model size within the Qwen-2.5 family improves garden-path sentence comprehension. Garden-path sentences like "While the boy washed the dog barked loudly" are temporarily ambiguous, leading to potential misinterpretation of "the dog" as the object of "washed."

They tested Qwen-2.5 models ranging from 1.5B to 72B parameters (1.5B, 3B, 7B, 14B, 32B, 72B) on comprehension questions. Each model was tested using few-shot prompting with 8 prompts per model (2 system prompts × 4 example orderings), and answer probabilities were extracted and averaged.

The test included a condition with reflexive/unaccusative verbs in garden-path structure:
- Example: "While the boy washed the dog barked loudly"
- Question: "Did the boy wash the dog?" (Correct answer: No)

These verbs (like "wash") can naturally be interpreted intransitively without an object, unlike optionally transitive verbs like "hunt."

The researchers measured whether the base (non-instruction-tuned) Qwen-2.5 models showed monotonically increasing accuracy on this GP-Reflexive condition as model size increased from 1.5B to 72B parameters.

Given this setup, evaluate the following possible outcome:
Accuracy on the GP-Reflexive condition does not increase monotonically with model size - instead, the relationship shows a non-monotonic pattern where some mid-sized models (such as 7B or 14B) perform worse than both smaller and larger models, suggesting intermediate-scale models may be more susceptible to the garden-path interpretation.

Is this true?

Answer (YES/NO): YES